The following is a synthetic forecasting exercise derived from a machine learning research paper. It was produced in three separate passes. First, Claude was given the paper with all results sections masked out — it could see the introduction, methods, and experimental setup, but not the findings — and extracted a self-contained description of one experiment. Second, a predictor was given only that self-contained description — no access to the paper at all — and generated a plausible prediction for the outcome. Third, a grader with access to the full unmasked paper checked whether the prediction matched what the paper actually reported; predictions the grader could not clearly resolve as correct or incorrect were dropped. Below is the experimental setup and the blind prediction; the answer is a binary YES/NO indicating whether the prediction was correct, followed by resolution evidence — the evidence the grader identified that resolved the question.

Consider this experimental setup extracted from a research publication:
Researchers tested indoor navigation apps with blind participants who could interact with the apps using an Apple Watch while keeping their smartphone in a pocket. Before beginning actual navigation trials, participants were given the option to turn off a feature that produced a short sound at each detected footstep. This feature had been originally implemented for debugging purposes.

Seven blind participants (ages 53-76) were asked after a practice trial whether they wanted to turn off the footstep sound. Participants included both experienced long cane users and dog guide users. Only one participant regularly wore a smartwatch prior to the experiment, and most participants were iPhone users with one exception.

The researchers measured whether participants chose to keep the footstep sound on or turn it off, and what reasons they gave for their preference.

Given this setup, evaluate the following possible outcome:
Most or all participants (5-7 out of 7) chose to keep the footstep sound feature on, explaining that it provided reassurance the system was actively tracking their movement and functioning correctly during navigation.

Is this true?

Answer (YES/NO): YES